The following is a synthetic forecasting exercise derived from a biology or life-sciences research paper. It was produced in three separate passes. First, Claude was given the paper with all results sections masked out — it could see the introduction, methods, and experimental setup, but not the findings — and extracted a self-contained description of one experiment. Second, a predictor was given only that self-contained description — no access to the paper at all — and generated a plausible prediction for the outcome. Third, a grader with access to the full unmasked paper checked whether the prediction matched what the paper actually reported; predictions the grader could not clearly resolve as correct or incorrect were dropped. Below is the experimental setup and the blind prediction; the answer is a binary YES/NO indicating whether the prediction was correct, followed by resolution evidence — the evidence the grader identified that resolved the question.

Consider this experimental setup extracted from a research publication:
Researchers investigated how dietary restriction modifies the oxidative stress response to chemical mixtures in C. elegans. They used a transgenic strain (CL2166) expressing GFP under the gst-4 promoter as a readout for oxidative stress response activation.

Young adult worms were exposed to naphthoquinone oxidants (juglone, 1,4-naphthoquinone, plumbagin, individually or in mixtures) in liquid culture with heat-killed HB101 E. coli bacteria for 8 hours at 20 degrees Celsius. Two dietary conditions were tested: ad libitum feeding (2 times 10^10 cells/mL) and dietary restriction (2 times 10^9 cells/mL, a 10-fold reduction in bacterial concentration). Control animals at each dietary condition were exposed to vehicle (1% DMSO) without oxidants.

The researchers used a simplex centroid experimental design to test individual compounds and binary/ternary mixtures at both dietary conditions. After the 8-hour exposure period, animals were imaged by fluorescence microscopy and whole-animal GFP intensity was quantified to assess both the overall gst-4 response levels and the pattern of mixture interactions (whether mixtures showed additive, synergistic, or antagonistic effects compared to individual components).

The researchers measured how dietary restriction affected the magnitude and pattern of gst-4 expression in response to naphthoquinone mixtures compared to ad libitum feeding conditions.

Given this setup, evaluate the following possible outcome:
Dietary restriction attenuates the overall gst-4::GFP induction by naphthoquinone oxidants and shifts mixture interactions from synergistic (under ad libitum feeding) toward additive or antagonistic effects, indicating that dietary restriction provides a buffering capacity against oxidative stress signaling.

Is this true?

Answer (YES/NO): NO